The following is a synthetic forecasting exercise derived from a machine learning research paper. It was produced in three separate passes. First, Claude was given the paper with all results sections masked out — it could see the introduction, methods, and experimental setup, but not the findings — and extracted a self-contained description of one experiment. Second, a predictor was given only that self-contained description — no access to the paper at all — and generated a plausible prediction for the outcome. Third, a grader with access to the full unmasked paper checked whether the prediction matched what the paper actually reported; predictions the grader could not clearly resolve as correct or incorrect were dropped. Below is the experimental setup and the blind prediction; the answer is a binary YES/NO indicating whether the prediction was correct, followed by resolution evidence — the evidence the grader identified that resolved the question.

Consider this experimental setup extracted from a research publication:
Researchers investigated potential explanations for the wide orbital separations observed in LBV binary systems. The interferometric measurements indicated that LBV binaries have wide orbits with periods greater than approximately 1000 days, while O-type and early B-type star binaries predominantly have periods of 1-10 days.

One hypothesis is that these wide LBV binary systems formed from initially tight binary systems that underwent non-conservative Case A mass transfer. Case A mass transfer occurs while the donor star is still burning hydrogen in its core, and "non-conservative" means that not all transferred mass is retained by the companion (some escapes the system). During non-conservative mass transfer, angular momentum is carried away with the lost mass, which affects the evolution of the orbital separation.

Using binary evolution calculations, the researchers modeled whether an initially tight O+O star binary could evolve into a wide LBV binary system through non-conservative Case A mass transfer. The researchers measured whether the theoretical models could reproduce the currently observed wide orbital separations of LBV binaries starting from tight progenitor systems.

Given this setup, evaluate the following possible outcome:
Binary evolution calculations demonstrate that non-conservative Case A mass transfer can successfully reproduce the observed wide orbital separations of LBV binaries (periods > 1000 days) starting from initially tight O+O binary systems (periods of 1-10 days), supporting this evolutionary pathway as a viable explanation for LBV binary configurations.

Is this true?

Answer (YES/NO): YES